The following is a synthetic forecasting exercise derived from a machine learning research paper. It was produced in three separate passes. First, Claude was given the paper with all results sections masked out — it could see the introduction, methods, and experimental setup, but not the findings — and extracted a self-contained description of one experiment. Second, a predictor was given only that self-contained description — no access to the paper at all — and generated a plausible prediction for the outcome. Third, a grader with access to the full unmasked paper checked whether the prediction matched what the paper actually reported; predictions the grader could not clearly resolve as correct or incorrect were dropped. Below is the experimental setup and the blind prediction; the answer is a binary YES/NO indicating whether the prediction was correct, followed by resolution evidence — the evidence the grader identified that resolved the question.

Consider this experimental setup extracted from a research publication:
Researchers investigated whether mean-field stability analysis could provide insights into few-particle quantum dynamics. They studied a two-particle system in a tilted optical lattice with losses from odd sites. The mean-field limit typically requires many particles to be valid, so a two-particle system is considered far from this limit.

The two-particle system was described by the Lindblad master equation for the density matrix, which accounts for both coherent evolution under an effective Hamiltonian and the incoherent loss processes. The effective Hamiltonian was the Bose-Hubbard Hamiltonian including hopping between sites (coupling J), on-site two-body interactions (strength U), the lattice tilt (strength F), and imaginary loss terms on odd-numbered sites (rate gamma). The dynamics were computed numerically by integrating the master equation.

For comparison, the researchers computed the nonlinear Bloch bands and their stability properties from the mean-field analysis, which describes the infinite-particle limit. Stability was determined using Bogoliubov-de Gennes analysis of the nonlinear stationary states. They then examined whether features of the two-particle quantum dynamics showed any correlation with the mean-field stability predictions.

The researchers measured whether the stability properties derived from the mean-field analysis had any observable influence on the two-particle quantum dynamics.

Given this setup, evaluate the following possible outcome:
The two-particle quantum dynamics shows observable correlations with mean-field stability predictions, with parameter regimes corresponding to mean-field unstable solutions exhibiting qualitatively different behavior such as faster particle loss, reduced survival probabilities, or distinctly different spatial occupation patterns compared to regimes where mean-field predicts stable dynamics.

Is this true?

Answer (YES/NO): YES